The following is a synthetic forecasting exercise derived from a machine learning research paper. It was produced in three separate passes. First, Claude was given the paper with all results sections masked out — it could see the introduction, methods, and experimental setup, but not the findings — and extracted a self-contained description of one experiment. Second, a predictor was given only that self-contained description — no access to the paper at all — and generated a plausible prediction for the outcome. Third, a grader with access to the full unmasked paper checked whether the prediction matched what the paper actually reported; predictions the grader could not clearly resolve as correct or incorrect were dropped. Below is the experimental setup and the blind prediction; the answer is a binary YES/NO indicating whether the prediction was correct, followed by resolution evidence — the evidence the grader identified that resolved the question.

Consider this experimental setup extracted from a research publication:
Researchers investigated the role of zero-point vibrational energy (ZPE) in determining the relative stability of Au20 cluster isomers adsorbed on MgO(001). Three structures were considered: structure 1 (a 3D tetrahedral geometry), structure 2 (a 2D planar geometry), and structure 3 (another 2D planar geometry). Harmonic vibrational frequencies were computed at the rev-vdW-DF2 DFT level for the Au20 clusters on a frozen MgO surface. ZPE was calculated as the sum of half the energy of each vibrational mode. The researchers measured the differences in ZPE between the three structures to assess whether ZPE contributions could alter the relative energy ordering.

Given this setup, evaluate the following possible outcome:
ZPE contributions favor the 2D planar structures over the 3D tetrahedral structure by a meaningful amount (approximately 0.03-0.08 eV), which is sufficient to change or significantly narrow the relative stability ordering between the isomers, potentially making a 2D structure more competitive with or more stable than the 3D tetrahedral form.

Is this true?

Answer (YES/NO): NO